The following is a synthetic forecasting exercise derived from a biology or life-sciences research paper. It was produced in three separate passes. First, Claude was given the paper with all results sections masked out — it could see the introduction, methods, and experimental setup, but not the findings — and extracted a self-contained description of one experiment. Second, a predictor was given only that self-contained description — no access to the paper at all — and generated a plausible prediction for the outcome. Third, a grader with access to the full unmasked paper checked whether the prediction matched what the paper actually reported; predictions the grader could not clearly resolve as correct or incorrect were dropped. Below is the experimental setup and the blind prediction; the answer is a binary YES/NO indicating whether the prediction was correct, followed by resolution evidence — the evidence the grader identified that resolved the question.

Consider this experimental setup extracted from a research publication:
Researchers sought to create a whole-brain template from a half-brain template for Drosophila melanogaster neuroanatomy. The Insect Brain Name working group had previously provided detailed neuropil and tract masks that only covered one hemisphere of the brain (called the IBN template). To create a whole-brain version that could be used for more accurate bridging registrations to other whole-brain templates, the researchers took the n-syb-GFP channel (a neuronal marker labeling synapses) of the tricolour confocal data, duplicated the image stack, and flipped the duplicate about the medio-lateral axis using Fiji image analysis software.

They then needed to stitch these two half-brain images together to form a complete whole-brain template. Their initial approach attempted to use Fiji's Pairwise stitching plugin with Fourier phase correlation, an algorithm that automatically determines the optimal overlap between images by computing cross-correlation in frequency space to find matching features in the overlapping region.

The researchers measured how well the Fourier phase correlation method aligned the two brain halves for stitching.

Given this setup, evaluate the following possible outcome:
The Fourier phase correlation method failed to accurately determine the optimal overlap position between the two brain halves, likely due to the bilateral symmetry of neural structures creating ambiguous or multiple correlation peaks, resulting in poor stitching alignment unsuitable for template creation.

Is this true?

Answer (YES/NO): YES